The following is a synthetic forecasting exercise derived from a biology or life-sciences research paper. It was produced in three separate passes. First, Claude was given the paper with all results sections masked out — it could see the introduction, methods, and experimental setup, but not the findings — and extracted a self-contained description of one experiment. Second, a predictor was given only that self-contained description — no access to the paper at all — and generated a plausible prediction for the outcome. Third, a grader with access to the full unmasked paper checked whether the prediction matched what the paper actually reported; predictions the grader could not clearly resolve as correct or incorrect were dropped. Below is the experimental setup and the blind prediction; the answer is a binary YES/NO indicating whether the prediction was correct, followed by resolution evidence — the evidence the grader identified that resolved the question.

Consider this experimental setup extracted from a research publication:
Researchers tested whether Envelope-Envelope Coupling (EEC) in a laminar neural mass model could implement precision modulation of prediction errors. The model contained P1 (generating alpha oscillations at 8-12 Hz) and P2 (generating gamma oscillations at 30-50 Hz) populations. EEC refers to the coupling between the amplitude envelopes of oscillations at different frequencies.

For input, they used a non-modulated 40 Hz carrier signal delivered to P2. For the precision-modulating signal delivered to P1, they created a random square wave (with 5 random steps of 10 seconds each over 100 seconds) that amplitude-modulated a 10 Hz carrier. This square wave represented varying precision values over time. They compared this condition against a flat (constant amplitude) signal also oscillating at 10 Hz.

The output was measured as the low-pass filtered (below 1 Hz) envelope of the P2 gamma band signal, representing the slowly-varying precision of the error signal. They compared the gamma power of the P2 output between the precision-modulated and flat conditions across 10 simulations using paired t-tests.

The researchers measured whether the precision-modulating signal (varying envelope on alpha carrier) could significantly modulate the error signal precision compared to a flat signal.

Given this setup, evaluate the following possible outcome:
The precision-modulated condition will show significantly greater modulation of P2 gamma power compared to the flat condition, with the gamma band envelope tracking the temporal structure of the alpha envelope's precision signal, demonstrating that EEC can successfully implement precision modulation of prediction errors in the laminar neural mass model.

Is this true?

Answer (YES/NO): YES